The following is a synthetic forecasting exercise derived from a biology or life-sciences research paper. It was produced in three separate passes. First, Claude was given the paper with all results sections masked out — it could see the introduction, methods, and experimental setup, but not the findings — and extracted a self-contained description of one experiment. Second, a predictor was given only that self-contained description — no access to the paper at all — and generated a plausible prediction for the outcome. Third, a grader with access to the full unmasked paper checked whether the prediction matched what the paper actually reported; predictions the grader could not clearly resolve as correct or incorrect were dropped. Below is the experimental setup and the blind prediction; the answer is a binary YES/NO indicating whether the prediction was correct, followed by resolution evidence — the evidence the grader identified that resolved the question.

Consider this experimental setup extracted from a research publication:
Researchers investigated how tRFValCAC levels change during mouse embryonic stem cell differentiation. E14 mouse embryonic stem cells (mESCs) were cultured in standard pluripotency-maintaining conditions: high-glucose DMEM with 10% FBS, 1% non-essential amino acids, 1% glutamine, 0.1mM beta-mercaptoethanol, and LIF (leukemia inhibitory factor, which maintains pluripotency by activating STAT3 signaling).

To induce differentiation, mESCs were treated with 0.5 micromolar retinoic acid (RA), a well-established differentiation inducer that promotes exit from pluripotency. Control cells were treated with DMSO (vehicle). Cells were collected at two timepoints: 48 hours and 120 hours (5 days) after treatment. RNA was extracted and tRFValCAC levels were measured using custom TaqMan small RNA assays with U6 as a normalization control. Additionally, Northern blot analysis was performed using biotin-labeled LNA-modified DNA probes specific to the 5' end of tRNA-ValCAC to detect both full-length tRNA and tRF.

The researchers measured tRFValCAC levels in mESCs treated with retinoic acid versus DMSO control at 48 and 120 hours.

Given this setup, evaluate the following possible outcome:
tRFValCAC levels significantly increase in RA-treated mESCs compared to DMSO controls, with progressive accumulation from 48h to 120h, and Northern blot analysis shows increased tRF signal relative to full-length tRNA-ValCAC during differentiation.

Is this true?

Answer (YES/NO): NO